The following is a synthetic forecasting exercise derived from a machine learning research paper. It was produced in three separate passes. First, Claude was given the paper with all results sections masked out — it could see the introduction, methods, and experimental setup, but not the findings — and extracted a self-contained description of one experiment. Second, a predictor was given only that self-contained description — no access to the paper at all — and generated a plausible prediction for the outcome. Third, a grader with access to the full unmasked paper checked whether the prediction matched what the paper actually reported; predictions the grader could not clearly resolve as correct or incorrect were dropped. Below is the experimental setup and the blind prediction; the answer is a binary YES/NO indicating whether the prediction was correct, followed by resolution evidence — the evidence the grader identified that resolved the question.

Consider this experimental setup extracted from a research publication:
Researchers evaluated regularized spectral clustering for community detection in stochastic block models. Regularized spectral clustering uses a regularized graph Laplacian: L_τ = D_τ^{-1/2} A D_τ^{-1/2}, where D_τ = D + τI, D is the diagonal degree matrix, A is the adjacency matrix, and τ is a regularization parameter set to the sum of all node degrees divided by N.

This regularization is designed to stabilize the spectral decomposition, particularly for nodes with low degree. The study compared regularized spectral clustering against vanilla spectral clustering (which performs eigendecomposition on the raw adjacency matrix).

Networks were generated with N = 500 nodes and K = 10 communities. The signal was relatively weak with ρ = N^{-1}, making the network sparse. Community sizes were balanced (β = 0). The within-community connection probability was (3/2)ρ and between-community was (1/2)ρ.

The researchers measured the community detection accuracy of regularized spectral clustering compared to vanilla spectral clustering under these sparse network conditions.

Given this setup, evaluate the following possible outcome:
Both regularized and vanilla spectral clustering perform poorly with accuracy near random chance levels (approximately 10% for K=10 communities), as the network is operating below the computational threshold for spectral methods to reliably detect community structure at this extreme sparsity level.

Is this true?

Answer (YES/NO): YES